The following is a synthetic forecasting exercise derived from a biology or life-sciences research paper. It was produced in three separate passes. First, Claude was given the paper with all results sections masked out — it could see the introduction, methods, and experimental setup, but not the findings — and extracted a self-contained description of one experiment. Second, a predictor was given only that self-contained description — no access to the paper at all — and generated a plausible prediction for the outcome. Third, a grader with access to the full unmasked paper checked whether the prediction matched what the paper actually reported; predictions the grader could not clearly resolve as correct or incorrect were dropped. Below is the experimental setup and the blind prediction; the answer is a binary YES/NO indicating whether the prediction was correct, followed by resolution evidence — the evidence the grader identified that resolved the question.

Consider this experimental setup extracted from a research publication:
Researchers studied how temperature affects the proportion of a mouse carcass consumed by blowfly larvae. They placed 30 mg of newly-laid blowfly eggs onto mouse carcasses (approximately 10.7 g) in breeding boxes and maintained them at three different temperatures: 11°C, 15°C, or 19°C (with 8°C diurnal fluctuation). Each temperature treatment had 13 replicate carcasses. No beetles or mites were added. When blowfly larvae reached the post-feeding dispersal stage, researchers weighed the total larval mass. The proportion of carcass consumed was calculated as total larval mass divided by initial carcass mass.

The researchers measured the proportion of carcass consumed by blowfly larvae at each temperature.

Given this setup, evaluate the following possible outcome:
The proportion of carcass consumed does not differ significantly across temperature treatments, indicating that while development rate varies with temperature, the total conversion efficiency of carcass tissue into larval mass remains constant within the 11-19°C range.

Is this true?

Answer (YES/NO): YES